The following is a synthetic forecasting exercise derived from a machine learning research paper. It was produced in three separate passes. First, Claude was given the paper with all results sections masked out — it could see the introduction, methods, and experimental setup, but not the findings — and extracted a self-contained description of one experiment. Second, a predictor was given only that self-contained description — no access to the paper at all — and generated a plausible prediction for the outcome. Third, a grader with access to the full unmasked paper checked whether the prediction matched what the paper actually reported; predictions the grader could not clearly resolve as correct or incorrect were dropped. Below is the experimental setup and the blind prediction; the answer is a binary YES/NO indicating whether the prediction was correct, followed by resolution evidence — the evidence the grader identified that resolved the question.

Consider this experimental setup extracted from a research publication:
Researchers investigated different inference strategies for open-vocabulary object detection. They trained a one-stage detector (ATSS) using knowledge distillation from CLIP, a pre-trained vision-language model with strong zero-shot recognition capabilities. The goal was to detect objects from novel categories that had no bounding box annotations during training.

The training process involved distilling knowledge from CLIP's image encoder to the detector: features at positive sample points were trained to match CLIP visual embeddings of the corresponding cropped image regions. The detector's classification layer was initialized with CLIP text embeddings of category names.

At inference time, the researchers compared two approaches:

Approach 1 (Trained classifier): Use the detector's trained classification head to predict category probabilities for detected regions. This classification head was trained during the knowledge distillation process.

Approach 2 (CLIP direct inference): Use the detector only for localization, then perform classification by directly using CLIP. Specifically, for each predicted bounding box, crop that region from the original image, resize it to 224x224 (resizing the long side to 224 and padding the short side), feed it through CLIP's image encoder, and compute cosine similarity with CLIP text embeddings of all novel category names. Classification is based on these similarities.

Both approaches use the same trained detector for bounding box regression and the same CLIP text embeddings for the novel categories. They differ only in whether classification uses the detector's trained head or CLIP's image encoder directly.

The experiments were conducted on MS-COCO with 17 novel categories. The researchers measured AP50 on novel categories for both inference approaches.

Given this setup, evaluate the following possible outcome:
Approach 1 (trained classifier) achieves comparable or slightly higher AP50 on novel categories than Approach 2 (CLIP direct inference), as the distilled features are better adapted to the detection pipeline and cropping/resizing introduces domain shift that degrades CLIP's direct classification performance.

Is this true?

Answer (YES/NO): NO